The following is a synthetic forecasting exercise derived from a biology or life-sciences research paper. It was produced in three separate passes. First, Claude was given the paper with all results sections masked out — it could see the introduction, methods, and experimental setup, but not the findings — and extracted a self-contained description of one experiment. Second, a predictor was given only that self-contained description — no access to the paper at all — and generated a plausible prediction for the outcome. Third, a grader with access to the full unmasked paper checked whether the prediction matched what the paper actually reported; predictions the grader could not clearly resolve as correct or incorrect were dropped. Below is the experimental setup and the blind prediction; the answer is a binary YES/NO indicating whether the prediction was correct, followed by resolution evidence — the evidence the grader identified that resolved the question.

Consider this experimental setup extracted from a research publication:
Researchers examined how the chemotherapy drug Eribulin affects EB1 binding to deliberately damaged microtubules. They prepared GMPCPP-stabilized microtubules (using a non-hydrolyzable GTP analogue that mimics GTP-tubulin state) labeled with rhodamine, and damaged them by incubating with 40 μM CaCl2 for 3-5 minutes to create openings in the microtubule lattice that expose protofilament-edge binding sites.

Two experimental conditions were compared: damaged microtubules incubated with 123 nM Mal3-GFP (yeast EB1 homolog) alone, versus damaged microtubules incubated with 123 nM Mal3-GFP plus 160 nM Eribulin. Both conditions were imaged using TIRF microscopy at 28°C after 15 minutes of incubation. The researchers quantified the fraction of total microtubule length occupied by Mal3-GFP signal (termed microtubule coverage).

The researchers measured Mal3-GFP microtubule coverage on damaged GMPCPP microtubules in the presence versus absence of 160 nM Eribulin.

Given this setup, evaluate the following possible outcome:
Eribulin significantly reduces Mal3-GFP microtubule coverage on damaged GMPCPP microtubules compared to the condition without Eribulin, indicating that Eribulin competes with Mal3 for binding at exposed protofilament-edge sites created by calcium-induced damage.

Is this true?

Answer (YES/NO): YES